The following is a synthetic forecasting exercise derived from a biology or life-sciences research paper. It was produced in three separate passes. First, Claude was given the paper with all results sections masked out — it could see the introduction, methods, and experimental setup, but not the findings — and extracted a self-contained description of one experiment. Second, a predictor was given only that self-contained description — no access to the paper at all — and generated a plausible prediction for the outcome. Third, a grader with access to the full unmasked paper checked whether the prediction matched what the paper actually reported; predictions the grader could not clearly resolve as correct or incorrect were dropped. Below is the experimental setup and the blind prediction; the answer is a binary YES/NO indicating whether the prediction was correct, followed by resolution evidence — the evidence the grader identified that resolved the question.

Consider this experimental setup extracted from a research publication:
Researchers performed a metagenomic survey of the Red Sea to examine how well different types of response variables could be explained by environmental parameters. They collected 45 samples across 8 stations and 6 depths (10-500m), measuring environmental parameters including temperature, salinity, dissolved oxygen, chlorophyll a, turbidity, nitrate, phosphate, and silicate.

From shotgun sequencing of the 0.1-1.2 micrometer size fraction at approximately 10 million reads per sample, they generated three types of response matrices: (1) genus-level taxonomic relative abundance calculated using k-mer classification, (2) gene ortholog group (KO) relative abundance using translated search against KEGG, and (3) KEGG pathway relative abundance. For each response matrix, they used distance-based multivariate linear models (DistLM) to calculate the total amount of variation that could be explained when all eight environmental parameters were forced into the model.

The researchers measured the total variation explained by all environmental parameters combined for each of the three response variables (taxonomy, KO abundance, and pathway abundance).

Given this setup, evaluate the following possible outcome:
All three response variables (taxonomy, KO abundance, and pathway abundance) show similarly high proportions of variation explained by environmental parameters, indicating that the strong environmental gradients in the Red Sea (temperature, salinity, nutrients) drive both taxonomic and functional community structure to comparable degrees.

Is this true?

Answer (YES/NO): YES